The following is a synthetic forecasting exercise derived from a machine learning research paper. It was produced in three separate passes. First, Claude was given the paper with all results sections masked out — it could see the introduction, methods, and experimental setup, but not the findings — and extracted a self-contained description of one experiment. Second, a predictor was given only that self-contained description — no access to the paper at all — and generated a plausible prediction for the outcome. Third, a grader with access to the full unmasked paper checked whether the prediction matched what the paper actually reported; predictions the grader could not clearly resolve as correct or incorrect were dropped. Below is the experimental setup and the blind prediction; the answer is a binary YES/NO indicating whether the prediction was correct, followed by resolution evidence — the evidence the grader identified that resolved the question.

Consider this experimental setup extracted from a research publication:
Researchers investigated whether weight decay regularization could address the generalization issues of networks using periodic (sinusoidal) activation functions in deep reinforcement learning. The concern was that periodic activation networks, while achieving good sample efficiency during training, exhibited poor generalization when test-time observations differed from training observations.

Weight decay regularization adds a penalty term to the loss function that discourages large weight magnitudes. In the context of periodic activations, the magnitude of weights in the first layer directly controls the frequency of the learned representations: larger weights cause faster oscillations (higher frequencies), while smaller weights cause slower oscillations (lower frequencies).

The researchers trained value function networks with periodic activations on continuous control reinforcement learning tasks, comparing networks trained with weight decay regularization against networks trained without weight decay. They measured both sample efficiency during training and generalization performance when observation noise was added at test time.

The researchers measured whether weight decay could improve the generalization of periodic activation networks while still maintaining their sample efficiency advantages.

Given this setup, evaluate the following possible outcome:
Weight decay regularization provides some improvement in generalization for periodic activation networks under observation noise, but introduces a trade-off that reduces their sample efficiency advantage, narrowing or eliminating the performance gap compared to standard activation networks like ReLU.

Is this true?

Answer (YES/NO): NO